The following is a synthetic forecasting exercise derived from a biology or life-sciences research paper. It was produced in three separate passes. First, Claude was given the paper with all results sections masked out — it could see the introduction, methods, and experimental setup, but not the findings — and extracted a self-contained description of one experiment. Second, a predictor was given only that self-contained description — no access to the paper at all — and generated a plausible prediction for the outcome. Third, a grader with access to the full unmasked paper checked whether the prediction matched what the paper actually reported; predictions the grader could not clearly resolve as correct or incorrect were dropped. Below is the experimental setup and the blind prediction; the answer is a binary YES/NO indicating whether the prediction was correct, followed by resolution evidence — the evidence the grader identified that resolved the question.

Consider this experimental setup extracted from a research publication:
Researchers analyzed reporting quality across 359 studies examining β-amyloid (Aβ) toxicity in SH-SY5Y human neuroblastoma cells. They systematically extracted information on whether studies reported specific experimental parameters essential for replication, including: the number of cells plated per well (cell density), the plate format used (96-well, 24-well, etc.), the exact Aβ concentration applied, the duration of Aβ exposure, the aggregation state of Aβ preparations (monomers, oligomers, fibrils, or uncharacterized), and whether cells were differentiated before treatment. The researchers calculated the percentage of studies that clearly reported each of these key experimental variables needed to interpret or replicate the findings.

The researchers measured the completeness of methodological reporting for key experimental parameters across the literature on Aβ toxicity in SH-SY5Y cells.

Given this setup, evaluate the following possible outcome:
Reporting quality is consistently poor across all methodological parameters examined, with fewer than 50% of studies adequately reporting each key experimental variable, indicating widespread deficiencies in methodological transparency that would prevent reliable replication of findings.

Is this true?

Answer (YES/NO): NO